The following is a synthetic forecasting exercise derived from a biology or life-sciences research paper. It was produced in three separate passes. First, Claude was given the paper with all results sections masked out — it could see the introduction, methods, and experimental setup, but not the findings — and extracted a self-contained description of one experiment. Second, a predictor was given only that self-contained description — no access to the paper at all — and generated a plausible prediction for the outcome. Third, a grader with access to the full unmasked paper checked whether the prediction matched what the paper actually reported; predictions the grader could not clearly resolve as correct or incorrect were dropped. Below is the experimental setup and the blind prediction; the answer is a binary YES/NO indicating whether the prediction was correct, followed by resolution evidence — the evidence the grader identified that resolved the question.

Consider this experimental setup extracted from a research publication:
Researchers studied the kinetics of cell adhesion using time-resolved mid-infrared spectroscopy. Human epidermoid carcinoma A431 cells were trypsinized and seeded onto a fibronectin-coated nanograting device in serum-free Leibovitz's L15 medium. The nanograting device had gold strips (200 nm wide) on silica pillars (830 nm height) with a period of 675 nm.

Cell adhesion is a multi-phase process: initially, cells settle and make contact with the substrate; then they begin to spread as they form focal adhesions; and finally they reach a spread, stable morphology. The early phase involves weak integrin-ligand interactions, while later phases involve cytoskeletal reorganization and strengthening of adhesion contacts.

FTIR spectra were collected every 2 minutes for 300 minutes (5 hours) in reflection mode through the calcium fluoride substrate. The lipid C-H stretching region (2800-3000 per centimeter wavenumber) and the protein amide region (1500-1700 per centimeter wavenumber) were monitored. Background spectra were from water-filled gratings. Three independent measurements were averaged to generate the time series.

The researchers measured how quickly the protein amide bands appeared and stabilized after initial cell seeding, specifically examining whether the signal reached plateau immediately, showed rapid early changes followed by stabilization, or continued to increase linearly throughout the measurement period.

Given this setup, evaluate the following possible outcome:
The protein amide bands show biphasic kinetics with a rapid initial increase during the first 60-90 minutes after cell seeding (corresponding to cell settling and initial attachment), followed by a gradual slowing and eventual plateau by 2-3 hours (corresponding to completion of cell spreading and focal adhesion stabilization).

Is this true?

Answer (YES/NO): NO